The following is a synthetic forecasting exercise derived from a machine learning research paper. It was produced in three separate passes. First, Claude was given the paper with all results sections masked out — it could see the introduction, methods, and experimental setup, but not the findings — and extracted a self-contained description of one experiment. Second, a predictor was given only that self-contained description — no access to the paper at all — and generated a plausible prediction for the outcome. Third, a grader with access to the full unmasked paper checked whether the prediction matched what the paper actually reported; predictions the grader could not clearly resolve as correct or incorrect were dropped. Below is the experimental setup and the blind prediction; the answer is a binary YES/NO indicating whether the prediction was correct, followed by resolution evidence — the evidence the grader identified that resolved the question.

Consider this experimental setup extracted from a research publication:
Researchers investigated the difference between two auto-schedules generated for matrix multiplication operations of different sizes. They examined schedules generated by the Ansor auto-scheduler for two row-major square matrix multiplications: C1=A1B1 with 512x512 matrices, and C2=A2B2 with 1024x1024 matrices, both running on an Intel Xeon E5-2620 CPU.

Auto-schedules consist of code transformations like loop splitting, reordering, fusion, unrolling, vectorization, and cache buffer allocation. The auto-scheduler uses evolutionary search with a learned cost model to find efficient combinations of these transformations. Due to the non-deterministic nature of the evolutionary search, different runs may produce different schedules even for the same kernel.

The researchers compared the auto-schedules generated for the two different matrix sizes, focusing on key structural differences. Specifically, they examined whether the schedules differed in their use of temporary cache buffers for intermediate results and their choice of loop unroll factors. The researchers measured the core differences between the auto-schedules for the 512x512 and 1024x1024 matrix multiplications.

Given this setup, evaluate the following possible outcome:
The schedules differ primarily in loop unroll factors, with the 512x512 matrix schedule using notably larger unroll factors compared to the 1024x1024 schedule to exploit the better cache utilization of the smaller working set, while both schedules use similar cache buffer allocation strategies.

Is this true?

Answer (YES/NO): NO